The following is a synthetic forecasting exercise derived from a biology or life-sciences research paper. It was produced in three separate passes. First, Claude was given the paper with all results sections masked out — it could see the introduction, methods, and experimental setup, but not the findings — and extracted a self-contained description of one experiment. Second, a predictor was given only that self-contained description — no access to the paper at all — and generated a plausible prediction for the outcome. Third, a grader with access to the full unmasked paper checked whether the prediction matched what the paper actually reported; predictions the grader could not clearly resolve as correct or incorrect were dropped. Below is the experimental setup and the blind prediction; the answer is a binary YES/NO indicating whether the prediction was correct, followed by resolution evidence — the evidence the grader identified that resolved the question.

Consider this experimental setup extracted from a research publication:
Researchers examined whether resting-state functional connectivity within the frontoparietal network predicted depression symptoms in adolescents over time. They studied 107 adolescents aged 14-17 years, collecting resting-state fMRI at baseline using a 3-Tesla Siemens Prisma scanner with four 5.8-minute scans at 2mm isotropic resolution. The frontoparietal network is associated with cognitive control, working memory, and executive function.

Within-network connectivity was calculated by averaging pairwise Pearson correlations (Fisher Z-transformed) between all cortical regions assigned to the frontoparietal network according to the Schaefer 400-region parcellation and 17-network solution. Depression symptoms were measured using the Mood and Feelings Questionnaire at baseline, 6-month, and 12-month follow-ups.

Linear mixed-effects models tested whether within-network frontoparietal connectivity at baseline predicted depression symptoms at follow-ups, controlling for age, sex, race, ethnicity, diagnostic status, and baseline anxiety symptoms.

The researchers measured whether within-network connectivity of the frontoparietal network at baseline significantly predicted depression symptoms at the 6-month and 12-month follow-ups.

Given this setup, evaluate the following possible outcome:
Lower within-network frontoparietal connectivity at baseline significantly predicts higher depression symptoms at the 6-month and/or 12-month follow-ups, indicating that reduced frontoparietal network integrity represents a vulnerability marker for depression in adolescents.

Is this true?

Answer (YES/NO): NO